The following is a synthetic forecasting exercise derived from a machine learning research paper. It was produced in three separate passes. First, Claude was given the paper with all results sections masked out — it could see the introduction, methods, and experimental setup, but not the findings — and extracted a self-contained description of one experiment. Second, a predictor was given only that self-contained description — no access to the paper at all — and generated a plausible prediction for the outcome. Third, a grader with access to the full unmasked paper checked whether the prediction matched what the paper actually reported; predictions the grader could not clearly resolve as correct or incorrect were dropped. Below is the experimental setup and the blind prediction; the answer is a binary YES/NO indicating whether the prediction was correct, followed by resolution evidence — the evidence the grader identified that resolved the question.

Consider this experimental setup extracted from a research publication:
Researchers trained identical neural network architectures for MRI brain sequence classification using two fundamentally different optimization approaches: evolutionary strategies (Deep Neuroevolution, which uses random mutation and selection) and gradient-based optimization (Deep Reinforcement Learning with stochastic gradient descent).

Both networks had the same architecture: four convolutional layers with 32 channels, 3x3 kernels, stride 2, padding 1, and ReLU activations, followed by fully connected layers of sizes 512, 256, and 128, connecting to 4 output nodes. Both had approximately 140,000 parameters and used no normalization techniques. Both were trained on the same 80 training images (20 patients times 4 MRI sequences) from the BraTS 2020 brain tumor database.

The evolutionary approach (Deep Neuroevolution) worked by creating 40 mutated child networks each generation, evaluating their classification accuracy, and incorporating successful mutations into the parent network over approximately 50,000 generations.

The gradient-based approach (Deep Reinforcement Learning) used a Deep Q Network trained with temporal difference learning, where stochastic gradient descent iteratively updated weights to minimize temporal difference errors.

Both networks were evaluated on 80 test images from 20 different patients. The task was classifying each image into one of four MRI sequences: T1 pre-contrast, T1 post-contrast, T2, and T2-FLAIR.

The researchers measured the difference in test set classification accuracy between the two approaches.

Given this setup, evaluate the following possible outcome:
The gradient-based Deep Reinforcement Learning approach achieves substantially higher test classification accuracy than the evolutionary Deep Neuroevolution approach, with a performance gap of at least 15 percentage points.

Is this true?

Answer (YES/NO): NO